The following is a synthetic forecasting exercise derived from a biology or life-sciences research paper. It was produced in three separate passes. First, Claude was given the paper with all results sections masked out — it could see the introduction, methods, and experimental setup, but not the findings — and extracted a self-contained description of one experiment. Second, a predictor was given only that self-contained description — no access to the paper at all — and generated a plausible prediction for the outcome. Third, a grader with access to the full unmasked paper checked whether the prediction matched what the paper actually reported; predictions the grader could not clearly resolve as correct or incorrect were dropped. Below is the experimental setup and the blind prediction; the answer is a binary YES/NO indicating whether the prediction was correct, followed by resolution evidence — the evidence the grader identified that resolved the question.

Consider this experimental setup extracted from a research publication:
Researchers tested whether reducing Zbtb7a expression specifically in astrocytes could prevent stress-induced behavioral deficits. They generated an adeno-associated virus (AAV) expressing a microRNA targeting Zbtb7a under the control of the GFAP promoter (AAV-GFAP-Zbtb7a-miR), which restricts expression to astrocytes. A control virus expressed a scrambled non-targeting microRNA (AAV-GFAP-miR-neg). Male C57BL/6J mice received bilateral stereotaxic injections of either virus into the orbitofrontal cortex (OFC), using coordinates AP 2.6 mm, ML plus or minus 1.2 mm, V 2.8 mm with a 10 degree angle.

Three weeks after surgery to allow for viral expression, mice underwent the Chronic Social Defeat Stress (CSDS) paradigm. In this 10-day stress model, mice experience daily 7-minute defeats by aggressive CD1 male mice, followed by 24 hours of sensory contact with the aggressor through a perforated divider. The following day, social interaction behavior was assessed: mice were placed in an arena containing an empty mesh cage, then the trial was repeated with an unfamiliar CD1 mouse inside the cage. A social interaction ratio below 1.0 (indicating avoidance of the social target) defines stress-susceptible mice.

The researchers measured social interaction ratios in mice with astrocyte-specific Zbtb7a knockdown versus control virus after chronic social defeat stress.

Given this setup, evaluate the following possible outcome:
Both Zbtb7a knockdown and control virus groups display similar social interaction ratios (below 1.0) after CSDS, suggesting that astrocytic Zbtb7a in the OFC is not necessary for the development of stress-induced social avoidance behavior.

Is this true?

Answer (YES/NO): NO